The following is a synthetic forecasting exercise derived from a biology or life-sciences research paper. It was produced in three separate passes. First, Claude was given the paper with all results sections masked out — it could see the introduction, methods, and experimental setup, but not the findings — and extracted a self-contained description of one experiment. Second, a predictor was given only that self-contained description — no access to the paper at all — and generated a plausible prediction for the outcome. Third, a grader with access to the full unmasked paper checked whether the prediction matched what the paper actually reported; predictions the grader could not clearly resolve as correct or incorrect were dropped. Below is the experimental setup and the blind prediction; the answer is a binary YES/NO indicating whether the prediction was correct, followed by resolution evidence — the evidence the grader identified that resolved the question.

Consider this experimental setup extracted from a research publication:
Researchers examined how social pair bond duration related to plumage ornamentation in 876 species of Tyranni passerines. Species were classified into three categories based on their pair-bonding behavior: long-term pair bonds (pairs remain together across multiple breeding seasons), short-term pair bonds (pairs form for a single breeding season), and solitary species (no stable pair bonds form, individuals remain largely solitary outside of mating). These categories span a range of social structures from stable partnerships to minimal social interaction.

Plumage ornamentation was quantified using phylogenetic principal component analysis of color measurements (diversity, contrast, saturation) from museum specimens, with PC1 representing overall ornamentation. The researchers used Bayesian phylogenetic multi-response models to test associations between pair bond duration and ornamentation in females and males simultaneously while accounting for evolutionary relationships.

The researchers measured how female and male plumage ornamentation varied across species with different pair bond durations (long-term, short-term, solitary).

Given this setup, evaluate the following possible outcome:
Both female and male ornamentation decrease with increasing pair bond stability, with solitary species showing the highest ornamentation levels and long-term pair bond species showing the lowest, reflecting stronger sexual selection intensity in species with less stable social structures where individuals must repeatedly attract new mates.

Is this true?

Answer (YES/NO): NO